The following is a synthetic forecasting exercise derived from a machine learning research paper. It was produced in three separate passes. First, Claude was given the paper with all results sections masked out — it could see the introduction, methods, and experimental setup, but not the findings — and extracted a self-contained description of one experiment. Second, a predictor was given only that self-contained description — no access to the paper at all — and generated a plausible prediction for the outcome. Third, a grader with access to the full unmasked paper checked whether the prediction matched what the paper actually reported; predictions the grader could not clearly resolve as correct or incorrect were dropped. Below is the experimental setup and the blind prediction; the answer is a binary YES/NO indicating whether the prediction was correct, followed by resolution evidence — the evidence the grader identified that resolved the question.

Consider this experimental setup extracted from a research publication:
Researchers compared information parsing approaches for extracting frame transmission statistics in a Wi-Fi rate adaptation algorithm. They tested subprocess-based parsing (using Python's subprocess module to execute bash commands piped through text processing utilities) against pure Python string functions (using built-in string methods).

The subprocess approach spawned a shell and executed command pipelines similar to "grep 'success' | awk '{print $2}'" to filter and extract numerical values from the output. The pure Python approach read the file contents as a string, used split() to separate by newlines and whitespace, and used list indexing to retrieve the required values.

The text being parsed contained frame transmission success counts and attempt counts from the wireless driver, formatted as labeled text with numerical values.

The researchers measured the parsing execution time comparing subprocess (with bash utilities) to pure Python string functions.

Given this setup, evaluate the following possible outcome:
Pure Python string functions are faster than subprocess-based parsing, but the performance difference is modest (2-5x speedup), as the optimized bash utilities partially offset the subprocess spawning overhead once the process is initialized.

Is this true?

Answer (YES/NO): NO